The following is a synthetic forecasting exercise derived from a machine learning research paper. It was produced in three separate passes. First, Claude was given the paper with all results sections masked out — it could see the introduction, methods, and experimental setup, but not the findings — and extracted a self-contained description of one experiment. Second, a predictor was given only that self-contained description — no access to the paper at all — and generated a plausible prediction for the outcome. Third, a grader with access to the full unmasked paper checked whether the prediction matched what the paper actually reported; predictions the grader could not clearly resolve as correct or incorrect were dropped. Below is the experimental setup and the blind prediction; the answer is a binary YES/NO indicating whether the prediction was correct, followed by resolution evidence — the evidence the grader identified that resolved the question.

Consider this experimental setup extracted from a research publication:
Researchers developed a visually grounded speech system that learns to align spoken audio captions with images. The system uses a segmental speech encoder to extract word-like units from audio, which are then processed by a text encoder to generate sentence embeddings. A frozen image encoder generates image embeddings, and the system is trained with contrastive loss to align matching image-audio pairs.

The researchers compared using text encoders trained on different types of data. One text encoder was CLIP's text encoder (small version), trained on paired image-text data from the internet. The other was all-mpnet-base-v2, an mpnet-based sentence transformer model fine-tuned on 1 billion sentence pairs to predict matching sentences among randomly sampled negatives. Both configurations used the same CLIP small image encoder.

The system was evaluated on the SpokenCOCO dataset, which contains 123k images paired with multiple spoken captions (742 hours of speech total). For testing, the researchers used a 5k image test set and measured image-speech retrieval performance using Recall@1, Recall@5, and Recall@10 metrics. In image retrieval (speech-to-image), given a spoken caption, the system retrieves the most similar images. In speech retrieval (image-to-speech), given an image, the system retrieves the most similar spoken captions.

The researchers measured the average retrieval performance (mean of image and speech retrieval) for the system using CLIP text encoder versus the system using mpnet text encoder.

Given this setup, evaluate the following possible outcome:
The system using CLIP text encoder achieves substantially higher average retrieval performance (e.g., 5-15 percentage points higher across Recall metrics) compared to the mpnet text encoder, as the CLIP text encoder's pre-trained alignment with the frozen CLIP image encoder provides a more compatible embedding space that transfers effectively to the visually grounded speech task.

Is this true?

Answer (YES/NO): NO